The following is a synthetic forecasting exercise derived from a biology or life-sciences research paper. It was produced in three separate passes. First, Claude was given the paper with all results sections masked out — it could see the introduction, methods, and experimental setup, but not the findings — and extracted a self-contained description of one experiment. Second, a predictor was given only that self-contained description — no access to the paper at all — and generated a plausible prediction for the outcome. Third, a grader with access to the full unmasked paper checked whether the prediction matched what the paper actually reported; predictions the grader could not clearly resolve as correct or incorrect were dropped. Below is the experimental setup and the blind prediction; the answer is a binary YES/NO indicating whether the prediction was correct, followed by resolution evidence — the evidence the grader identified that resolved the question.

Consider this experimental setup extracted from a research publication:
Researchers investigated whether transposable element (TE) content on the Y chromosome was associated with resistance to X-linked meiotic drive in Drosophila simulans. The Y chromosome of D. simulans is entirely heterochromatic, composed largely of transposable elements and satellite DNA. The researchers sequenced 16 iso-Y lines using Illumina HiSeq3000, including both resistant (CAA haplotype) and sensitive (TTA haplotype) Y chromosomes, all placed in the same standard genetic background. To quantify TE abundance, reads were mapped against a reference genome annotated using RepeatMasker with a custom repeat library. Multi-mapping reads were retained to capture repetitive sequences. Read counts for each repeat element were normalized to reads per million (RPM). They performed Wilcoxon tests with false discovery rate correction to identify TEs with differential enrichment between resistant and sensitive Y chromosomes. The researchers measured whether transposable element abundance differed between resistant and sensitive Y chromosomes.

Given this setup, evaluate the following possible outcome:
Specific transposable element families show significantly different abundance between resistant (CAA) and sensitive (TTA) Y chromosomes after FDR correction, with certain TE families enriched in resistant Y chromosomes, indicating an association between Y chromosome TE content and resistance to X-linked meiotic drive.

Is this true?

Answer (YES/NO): NO